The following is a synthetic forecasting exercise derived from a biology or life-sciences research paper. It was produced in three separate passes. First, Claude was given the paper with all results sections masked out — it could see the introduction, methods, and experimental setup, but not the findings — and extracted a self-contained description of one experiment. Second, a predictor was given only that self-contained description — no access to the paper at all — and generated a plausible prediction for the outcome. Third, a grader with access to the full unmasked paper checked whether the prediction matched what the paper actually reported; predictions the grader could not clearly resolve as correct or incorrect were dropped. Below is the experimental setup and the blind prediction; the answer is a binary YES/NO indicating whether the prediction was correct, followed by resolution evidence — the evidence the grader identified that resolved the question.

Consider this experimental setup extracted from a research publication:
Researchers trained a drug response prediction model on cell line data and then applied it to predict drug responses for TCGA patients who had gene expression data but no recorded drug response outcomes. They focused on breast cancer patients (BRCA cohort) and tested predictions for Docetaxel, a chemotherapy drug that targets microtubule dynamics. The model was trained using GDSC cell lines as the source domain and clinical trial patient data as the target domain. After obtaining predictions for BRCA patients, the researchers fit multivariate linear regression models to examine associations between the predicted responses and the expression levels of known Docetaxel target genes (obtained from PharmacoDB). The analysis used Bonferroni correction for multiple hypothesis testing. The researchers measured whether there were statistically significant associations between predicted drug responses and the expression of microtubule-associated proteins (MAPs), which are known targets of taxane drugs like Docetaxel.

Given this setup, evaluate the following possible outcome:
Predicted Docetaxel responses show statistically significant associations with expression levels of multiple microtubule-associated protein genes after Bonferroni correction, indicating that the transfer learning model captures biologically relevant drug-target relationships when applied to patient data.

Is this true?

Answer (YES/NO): NO